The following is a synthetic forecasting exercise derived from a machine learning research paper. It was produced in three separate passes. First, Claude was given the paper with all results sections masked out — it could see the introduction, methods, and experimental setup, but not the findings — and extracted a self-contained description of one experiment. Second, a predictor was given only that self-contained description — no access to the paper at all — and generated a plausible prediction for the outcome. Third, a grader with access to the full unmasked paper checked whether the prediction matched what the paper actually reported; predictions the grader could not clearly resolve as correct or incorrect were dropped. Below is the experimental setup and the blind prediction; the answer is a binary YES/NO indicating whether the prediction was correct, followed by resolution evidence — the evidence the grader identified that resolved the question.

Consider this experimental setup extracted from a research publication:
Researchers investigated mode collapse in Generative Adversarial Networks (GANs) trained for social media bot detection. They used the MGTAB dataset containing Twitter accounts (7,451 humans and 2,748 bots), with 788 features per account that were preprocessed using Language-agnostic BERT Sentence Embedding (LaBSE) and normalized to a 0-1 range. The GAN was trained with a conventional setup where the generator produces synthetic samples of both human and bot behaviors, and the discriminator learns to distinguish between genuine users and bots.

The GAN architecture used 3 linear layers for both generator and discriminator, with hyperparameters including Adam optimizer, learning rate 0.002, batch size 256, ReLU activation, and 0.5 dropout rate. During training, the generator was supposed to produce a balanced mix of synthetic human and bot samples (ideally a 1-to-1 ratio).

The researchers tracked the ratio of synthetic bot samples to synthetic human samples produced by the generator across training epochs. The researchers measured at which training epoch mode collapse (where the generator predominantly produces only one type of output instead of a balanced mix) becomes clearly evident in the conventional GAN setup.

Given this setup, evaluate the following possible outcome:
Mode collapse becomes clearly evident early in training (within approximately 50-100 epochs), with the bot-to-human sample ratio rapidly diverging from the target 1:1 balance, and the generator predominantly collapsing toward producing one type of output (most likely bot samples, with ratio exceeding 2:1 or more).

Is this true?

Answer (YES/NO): NO